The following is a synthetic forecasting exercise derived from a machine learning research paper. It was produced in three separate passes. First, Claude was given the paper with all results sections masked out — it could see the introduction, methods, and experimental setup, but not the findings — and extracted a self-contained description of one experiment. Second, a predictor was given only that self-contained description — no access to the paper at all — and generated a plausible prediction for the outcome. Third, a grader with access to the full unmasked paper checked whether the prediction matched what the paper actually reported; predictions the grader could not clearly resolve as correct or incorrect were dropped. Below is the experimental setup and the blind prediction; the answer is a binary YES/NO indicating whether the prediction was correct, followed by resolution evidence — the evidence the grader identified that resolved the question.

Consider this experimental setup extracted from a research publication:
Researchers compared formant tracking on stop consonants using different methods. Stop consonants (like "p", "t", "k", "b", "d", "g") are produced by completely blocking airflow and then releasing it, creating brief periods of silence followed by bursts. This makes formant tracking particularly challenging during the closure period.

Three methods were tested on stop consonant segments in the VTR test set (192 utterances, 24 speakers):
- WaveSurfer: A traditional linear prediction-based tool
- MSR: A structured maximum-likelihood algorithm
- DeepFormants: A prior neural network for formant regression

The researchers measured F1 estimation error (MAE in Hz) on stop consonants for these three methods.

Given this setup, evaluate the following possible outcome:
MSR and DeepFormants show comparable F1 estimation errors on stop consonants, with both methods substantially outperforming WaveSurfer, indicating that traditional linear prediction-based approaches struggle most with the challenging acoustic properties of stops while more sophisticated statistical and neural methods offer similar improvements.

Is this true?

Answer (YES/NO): YES